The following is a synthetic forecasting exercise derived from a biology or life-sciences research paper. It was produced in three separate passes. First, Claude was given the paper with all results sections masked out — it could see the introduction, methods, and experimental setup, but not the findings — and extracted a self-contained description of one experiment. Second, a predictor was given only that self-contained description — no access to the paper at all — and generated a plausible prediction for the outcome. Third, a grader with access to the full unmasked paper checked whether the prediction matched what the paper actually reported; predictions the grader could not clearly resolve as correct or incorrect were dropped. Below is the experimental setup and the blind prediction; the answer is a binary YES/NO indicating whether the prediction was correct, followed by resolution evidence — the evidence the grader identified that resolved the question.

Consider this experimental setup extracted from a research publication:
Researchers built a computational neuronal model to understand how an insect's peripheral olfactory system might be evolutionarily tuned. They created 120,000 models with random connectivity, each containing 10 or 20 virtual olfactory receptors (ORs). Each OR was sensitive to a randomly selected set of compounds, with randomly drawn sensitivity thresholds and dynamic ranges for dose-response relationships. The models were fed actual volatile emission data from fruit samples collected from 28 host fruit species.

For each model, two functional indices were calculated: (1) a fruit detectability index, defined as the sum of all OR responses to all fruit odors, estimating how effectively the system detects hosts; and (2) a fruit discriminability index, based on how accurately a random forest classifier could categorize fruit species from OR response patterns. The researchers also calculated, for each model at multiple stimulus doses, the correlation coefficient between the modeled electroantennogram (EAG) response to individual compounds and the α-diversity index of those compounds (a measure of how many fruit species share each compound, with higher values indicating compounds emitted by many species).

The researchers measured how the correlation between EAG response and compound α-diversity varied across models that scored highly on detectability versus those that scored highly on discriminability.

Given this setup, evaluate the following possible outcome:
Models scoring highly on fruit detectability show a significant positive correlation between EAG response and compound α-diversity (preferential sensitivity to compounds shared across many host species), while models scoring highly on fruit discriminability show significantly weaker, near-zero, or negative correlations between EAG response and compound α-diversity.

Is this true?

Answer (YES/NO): YES